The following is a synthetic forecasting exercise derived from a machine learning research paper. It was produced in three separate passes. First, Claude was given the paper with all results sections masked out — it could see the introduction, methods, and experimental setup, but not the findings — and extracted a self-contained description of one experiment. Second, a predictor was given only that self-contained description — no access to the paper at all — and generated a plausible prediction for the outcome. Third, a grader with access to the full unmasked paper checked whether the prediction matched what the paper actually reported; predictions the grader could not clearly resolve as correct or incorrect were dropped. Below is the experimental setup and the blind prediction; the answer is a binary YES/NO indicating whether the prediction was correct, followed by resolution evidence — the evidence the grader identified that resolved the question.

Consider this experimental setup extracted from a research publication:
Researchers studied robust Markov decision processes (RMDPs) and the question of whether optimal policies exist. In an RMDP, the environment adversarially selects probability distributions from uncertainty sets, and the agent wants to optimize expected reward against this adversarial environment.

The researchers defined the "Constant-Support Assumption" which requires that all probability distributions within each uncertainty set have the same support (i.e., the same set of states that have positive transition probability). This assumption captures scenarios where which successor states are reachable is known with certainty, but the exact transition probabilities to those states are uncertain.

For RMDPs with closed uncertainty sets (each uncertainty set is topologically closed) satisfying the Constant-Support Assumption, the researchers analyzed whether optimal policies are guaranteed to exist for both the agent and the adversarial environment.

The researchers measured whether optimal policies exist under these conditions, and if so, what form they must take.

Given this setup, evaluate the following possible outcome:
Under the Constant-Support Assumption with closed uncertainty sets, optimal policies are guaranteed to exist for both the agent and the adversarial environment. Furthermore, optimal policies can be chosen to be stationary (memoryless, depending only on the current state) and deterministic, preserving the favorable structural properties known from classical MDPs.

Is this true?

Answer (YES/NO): YES